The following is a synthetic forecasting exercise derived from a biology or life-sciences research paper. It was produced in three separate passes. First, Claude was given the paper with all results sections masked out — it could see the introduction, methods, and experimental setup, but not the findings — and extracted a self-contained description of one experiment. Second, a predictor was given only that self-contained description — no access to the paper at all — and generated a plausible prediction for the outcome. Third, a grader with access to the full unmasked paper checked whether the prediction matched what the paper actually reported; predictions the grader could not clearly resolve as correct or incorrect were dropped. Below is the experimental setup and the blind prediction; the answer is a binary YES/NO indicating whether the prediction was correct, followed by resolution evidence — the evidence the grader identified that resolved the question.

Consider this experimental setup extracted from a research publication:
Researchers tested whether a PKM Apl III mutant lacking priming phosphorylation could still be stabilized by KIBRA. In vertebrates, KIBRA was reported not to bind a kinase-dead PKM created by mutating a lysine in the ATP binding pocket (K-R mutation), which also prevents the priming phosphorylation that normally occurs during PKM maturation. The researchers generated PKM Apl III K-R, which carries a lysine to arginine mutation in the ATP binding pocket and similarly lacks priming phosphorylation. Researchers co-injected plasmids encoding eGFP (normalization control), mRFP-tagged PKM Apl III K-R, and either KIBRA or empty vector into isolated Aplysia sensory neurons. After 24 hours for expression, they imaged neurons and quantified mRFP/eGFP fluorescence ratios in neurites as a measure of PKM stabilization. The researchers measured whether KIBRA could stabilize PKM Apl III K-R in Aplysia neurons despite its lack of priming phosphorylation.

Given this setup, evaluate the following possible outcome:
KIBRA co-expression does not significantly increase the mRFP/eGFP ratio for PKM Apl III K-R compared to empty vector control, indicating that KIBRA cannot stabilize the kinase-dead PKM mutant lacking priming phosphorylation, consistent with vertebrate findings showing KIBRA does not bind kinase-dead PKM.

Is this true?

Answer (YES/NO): NO